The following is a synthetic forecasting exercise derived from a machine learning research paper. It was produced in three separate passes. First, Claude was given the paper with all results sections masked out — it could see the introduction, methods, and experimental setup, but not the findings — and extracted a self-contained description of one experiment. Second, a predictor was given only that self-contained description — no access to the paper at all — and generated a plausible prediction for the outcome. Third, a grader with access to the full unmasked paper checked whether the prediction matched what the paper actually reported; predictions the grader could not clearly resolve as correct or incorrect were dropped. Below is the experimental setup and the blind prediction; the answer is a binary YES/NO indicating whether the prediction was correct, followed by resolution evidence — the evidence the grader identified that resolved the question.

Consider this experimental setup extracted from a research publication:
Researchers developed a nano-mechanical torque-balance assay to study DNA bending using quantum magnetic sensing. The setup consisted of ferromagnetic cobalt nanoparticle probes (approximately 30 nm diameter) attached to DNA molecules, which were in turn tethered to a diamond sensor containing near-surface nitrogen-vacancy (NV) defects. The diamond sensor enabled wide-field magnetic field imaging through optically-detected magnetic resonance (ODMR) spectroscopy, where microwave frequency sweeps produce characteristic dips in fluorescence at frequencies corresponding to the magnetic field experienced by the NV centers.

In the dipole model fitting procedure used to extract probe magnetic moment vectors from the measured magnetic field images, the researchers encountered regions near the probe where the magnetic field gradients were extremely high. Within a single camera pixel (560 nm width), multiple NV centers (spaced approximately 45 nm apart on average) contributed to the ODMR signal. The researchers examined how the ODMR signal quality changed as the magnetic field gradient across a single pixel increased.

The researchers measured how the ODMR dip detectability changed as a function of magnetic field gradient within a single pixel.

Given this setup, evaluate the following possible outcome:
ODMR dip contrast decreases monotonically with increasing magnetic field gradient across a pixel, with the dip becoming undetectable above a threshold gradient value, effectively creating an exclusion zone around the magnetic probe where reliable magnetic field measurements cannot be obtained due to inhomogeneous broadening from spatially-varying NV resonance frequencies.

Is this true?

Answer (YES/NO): YES